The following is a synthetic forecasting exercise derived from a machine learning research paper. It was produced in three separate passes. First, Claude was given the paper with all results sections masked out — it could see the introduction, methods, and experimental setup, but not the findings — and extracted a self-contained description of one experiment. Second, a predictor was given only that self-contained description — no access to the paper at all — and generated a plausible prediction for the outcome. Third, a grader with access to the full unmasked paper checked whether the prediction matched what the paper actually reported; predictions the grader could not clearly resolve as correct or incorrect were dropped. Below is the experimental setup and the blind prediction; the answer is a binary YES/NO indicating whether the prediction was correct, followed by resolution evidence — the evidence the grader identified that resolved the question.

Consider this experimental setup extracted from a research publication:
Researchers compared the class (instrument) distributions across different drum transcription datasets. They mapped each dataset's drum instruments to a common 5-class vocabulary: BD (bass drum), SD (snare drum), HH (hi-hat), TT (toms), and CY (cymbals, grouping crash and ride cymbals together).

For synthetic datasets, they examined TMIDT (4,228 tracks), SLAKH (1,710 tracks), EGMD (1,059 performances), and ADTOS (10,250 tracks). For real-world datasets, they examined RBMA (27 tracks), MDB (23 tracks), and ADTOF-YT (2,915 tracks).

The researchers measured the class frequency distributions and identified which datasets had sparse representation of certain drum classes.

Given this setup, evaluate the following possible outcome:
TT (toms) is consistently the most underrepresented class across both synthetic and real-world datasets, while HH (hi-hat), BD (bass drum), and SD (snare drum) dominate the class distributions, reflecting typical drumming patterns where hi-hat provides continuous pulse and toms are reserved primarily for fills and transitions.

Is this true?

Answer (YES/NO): NO